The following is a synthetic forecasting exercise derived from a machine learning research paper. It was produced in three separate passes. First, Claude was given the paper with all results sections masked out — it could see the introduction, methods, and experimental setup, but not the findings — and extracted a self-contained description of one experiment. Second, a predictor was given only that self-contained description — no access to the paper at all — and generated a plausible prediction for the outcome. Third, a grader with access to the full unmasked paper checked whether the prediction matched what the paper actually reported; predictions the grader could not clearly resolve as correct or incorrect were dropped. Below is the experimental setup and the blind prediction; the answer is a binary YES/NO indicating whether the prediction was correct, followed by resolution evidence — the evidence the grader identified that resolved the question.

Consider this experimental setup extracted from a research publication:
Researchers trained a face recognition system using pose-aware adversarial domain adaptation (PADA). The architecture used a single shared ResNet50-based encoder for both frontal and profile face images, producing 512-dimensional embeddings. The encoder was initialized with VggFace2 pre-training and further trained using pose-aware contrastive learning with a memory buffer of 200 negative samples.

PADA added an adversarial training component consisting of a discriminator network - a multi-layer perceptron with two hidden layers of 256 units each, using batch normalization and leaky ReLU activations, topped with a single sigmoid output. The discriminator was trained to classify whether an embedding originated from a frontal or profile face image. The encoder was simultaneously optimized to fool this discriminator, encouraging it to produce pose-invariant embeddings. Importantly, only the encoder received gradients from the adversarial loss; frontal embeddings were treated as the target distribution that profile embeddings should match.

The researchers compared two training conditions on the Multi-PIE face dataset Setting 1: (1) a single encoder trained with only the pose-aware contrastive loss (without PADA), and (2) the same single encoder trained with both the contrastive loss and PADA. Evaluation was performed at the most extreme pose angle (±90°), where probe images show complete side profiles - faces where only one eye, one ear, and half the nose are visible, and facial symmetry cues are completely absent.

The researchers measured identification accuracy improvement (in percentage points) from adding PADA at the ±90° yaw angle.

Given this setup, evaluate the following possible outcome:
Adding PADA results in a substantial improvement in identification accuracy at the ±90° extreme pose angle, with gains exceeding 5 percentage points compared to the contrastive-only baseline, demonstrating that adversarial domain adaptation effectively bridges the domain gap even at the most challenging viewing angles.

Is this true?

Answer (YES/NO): NO